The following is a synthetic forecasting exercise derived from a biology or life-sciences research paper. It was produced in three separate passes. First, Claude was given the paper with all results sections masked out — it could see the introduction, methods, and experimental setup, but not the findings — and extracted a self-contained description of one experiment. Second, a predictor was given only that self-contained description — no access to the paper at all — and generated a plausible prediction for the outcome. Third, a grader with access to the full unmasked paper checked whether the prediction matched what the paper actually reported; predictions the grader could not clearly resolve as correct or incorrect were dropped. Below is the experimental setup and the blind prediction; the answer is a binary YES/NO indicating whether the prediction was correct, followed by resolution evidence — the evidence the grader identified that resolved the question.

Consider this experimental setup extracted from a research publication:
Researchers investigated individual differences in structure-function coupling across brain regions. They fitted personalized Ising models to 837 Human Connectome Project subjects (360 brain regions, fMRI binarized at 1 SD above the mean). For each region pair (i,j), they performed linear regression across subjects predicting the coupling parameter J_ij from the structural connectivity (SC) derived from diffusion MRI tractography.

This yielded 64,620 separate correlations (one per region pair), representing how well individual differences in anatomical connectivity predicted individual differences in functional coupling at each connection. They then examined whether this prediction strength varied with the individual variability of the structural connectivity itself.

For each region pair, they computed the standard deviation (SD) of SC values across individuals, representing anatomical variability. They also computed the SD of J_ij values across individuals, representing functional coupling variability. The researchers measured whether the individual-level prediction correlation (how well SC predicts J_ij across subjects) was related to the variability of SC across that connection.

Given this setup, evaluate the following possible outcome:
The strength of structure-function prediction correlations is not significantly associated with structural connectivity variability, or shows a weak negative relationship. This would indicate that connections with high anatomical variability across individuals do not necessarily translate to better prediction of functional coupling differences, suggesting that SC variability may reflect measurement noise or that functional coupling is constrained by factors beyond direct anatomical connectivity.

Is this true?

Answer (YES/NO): NO